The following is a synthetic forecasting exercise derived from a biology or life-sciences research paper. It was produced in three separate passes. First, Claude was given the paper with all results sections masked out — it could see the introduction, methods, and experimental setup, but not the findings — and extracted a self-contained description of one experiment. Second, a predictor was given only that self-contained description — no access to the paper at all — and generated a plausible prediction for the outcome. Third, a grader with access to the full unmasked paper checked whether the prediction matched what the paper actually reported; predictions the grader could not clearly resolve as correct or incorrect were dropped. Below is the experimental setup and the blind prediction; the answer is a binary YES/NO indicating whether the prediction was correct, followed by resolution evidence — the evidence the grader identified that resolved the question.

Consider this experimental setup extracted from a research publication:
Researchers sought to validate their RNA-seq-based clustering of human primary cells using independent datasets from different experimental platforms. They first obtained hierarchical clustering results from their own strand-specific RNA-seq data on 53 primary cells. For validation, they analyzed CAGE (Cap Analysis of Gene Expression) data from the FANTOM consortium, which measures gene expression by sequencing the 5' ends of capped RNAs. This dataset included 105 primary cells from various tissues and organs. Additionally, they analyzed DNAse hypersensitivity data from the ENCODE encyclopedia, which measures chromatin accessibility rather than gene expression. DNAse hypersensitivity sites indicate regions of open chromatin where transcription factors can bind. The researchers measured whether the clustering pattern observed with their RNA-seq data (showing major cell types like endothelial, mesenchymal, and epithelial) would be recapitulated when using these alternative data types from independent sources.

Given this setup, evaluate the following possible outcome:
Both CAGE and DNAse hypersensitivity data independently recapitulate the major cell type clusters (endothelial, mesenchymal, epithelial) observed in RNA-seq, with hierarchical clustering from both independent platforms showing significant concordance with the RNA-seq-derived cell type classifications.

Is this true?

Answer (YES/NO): YES